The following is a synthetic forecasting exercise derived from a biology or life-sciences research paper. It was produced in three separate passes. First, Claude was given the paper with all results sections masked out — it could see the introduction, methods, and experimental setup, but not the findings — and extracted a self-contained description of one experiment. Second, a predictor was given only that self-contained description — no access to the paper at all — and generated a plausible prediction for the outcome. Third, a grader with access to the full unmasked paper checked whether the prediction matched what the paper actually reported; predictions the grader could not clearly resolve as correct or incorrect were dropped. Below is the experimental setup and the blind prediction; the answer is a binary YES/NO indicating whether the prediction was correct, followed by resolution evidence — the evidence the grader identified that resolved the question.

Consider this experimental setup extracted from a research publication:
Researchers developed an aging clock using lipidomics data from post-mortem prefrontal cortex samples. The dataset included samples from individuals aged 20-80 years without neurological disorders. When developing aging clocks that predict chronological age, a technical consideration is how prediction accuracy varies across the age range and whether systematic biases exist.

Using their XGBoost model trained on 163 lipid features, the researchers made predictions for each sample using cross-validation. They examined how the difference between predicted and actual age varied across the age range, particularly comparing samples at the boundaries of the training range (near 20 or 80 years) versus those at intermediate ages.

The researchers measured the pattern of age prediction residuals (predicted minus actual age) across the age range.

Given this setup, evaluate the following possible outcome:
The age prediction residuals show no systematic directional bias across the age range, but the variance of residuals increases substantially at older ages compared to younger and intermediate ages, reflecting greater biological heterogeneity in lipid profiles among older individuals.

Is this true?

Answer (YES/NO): NO